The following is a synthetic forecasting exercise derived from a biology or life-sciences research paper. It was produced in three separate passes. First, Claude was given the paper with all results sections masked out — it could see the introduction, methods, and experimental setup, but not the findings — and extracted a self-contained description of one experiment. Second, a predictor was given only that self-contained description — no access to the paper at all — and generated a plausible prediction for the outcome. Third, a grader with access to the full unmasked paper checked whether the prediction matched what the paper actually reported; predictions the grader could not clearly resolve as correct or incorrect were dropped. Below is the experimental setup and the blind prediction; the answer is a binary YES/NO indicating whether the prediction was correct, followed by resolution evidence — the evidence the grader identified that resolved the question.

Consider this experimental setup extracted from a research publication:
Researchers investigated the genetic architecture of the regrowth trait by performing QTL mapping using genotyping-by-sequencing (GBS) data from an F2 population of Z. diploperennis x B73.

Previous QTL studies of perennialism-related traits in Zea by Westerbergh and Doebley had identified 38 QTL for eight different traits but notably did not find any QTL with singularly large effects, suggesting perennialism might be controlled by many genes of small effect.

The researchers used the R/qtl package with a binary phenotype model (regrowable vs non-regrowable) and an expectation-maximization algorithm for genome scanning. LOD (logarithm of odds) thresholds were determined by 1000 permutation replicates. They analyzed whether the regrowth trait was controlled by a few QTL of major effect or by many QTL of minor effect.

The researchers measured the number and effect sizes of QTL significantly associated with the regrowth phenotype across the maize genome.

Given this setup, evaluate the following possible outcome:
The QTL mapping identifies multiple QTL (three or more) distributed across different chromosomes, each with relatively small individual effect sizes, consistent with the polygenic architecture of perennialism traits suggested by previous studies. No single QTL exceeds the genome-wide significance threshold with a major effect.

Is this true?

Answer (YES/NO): NO